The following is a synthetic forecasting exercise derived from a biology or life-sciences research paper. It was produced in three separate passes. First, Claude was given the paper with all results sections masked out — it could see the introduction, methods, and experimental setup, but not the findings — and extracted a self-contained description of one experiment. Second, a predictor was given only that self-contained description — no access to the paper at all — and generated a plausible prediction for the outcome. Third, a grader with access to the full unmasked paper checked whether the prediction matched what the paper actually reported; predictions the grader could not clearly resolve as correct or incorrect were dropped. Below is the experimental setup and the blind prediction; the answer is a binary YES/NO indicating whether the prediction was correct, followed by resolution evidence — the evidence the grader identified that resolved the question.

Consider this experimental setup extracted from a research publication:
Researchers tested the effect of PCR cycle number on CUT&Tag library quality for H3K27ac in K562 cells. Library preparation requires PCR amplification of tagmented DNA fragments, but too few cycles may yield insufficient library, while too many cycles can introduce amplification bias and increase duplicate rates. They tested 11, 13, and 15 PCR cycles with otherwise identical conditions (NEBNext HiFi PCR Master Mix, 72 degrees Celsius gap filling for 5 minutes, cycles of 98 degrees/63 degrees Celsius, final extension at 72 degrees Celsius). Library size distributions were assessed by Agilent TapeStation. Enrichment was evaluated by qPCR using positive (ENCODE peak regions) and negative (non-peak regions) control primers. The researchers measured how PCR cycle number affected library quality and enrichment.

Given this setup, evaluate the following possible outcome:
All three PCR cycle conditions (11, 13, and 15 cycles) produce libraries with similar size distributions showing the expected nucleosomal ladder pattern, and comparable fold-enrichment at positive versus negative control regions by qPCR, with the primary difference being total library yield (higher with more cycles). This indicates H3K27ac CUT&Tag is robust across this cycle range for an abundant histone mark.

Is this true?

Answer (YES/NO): NO